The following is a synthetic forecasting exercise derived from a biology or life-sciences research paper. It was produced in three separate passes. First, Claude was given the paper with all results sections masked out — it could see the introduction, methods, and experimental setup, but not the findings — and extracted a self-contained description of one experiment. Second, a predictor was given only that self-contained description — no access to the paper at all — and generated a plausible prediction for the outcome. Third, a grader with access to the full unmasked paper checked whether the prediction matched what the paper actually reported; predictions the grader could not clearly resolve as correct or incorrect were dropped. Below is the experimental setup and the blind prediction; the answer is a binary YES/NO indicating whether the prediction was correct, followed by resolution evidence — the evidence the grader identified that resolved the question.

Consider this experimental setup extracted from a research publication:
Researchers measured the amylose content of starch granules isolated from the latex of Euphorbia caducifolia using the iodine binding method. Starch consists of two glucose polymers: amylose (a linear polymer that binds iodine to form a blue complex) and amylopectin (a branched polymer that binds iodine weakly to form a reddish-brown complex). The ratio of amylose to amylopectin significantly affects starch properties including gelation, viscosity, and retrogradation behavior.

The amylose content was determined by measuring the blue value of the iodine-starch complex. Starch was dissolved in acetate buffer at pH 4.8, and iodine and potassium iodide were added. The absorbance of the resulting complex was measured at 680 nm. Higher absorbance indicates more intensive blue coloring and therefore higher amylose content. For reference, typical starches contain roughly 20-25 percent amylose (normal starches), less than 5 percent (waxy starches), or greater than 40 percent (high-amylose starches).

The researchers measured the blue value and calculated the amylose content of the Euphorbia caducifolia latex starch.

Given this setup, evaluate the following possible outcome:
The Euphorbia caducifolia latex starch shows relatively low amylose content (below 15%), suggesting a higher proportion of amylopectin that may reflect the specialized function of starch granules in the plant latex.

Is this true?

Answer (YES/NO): NO